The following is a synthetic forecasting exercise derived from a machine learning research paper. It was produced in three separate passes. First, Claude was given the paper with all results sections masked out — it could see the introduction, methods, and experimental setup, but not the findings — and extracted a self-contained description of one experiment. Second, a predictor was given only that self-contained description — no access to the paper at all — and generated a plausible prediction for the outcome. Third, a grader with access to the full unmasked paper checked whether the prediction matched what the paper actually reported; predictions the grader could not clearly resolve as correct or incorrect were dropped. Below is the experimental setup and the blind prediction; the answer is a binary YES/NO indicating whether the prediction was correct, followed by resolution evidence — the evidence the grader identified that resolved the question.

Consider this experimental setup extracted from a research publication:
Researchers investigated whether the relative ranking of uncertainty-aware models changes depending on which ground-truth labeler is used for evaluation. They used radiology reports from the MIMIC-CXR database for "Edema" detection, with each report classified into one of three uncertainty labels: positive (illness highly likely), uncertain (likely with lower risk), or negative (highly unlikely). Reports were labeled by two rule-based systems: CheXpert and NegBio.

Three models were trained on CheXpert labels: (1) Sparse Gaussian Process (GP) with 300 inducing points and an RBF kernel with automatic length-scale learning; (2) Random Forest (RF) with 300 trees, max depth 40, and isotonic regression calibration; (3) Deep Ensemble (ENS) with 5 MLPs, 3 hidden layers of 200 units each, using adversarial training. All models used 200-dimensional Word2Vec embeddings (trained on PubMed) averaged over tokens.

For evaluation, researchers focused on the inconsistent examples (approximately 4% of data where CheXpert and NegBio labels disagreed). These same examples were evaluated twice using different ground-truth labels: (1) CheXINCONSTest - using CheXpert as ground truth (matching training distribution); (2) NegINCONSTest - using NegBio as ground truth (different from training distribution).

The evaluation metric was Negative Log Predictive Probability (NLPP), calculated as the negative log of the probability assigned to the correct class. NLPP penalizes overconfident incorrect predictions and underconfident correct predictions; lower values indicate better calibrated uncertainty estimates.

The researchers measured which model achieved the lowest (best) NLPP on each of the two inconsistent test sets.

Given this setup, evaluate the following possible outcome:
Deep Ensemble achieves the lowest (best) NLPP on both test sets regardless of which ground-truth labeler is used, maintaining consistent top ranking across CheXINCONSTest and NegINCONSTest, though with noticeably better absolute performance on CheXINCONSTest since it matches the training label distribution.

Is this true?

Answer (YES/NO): NO